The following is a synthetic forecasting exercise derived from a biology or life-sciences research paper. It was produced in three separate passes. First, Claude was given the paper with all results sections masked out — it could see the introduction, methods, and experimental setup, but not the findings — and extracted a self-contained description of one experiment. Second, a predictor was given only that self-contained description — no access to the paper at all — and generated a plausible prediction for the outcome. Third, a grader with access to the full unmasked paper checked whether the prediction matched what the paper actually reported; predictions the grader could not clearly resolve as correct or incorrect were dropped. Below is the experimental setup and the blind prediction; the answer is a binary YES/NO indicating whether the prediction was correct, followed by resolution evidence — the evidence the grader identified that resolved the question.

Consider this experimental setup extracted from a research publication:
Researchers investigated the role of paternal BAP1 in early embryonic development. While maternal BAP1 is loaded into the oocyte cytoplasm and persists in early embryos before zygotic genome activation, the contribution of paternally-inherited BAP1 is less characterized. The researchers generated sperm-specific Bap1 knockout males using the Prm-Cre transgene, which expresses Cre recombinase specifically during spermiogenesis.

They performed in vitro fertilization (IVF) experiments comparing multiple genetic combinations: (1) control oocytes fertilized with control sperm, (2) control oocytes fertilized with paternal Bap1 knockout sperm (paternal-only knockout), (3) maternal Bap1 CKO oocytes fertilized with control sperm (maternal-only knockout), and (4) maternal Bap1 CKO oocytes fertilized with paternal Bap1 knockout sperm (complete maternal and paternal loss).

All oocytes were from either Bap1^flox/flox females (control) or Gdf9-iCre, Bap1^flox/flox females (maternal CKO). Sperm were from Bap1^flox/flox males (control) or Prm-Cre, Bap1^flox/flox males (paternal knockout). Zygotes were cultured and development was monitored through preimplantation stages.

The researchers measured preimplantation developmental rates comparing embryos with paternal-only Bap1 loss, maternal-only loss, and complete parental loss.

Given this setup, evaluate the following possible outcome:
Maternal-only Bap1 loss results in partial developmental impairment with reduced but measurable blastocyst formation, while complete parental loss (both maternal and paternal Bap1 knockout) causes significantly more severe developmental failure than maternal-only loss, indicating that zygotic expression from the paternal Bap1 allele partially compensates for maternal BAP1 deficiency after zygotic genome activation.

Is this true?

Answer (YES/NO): YES